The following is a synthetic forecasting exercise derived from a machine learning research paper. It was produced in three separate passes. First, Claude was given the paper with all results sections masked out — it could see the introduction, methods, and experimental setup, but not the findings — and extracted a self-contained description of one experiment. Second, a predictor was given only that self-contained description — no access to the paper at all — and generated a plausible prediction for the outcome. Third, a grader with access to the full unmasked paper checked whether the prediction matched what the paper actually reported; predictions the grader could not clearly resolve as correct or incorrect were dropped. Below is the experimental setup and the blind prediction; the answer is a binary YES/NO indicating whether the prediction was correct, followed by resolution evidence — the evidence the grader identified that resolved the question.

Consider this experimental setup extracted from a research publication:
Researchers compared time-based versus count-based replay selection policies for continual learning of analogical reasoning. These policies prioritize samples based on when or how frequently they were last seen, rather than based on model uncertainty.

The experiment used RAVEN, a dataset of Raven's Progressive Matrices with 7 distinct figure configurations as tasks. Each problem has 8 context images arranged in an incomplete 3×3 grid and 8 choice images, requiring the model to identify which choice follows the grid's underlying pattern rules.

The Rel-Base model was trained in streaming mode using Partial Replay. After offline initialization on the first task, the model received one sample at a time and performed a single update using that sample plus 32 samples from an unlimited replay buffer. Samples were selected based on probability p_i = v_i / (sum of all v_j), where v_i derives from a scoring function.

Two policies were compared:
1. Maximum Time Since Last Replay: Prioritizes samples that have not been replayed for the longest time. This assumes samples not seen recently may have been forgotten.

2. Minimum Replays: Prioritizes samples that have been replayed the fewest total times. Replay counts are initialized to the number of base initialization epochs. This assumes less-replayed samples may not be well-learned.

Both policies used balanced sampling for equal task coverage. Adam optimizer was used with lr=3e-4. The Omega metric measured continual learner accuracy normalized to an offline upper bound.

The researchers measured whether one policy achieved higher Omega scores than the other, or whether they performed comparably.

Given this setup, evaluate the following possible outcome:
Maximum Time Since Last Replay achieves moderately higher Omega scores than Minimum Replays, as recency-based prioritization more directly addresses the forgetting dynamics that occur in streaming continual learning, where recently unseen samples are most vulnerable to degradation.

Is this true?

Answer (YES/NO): NO